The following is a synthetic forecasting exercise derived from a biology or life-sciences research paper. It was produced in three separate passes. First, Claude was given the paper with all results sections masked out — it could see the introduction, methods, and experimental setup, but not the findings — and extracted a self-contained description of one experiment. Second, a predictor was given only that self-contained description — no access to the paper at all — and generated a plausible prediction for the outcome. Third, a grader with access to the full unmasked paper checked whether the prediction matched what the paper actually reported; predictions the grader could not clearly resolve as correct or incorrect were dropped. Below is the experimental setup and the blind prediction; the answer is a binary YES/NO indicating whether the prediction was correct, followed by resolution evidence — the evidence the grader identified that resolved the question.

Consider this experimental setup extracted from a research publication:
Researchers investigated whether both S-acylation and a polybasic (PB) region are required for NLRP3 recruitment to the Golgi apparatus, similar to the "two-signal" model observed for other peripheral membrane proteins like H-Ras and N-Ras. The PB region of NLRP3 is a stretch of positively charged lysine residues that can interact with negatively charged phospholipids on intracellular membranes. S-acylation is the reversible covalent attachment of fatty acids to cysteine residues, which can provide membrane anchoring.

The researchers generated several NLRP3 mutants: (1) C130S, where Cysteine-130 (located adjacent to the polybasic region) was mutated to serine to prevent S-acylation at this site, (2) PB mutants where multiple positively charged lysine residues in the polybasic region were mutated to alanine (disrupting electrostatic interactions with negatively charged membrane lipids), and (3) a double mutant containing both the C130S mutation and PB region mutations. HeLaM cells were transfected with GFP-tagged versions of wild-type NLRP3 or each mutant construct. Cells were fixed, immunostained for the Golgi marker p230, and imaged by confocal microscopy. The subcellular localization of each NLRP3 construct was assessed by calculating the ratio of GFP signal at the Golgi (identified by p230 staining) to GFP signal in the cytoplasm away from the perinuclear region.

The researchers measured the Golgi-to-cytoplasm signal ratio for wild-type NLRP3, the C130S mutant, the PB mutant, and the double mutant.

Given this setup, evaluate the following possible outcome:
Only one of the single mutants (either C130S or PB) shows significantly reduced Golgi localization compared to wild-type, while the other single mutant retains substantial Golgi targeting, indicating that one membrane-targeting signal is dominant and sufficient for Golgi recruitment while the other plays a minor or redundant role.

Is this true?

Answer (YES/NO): NO